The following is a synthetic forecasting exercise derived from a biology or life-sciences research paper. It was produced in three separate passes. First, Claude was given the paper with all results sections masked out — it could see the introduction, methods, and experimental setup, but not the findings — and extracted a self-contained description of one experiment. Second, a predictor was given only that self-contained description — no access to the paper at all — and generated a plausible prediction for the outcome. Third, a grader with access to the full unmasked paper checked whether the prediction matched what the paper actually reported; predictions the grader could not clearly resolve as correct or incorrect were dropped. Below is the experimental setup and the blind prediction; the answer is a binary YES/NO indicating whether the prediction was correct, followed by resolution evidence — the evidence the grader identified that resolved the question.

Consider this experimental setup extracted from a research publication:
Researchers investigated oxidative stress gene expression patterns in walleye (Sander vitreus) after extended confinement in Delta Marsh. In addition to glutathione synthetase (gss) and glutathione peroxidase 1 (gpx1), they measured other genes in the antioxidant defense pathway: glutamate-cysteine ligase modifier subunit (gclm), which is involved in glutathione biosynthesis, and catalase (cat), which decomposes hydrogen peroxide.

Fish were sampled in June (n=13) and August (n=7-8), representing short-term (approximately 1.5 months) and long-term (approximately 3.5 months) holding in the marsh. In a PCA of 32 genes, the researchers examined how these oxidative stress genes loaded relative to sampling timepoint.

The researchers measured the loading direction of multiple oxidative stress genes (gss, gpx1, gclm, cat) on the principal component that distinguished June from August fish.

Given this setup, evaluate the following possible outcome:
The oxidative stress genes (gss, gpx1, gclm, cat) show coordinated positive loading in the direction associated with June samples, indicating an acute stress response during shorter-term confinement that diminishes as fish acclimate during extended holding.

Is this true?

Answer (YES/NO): NO